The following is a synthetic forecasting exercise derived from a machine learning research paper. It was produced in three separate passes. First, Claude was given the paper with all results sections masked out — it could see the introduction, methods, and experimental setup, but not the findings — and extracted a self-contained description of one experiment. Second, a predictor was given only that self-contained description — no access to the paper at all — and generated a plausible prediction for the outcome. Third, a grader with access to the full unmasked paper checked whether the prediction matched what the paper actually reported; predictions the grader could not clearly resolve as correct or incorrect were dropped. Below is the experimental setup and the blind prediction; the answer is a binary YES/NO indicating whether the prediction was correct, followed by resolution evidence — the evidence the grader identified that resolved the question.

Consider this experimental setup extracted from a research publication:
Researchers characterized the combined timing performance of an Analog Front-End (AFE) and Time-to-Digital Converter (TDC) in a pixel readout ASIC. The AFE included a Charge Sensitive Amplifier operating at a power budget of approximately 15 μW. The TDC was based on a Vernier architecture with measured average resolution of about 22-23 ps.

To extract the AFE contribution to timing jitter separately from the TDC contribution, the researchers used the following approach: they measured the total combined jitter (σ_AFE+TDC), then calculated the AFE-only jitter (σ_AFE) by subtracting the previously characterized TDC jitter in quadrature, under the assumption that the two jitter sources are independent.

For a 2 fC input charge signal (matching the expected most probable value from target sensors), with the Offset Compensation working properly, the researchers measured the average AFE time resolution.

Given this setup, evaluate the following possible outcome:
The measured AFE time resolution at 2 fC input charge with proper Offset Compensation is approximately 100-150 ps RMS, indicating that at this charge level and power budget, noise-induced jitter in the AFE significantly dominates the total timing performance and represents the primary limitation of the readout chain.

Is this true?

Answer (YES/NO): NO